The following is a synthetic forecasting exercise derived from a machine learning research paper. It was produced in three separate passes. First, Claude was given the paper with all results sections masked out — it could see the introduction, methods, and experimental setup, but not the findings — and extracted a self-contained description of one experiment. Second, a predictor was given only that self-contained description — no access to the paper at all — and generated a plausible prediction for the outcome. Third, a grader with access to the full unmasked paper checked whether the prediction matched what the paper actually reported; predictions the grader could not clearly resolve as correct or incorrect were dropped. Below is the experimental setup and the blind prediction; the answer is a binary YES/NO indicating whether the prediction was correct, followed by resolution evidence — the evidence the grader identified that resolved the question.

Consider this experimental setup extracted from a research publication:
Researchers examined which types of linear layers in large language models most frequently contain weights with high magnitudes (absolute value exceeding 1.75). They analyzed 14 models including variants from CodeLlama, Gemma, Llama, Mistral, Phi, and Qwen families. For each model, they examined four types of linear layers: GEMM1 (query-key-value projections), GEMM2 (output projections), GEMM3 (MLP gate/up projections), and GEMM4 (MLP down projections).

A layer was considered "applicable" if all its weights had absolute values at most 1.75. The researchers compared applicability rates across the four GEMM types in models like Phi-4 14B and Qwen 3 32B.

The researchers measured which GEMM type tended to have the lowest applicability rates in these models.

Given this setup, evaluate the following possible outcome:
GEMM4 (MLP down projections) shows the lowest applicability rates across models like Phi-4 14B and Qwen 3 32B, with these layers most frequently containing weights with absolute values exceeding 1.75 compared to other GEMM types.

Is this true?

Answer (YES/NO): YES